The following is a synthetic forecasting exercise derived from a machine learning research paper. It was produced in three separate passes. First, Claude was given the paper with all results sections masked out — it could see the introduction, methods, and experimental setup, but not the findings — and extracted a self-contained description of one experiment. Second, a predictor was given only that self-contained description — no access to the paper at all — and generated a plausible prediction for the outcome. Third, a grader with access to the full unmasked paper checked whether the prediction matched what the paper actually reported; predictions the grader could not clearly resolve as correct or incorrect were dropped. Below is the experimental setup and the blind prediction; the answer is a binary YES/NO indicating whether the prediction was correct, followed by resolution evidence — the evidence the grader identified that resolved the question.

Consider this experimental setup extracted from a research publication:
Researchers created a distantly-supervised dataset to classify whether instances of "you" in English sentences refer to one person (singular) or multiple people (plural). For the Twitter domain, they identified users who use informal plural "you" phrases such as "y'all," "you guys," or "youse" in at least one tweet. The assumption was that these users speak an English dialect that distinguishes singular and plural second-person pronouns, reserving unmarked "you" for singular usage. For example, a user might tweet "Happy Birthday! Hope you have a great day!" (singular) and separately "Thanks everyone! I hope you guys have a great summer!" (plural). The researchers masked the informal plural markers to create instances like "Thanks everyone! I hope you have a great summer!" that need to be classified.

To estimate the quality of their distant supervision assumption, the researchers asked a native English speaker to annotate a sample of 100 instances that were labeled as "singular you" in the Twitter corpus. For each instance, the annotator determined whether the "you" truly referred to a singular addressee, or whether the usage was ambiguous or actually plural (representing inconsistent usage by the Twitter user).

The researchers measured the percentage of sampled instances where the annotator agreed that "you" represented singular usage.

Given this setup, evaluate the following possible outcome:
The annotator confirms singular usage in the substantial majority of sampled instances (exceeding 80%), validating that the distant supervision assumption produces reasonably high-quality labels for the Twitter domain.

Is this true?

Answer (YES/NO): NO